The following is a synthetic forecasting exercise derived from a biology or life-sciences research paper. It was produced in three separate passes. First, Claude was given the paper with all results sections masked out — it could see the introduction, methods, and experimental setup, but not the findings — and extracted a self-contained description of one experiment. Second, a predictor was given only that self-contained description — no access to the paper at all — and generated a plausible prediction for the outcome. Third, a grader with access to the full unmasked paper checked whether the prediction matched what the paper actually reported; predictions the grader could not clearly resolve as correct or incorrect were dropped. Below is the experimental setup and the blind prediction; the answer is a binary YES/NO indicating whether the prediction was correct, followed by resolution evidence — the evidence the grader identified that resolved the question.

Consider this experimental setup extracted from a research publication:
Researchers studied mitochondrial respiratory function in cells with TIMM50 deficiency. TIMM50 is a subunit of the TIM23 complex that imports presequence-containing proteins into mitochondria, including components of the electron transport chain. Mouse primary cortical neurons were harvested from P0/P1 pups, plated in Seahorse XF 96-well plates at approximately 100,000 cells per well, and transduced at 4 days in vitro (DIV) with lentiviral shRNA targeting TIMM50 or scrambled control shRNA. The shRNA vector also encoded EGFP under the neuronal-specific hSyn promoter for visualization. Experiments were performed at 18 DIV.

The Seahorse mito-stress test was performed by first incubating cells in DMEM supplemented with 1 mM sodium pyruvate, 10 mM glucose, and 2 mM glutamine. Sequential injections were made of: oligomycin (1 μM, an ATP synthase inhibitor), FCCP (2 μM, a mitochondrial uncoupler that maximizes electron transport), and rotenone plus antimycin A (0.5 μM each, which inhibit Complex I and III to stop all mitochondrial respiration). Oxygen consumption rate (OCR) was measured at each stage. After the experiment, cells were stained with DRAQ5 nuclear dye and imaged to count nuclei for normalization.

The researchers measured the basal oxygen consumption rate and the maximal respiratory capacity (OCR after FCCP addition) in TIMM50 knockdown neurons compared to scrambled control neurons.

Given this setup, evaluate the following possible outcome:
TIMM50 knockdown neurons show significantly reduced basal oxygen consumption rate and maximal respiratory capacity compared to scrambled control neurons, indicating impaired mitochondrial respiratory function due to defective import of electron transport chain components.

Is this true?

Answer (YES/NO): YES